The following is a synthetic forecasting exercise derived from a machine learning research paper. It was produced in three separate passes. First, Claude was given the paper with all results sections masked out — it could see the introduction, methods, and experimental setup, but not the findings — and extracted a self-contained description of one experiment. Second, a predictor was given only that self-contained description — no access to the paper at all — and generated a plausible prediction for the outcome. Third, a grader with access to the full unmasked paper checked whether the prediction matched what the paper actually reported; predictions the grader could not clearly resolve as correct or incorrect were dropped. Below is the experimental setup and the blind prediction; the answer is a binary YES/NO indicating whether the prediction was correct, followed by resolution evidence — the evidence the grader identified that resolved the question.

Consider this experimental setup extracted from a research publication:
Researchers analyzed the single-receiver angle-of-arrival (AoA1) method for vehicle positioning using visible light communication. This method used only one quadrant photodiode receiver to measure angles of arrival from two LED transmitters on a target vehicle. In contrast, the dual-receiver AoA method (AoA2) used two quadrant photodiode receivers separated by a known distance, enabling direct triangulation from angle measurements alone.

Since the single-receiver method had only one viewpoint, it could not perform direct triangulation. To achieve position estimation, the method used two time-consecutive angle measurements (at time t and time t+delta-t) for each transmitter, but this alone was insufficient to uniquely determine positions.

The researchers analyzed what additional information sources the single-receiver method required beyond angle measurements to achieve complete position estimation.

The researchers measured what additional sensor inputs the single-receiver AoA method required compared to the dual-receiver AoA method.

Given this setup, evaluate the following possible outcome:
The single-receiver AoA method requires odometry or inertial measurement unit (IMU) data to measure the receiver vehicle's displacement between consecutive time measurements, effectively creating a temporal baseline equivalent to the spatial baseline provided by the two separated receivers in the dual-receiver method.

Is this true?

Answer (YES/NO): NO